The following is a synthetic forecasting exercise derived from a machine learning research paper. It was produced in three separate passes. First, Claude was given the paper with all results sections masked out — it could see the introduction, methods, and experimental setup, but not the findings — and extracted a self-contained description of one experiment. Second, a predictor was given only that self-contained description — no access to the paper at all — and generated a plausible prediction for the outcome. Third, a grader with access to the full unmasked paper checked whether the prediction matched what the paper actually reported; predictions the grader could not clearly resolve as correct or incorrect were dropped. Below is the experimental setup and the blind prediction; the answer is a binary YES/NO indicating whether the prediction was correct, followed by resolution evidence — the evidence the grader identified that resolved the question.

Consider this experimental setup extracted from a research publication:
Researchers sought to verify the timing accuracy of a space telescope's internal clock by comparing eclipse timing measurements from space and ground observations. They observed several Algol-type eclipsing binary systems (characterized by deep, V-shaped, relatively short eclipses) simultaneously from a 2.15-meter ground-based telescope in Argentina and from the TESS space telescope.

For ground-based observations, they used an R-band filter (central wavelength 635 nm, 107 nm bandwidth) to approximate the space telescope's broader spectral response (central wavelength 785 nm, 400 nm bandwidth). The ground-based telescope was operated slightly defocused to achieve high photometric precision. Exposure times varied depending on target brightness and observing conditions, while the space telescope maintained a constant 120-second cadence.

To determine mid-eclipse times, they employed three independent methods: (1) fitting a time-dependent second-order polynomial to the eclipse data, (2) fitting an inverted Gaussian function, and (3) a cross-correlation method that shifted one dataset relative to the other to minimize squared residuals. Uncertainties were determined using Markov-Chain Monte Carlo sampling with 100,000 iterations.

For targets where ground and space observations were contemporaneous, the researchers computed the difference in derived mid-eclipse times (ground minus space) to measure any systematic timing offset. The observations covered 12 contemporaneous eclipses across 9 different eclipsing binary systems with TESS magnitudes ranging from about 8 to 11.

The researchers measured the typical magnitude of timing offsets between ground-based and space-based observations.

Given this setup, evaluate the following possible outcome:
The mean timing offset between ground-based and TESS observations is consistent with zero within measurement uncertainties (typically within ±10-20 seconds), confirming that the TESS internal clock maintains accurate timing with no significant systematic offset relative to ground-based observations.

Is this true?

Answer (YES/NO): NO